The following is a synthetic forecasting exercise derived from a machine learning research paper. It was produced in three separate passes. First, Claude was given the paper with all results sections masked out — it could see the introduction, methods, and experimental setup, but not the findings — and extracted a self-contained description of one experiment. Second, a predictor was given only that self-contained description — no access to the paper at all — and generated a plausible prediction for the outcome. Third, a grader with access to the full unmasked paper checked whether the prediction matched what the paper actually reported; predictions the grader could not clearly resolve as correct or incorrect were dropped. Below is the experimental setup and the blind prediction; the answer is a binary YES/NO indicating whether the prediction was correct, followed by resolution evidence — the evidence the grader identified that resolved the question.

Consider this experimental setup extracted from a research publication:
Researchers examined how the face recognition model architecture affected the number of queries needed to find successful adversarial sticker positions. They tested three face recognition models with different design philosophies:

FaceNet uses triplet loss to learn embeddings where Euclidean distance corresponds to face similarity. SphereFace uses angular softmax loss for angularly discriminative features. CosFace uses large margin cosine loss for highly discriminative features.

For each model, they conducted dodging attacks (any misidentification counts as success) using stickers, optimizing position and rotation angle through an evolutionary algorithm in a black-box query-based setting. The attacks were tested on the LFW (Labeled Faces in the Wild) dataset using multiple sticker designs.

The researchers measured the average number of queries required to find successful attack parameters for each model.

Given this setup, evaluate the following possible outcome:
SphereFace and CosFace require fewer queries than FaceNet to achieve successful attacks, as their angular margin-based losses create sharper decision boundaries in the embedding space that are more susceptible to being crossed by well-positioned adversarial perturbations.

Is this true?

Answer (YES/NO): NO